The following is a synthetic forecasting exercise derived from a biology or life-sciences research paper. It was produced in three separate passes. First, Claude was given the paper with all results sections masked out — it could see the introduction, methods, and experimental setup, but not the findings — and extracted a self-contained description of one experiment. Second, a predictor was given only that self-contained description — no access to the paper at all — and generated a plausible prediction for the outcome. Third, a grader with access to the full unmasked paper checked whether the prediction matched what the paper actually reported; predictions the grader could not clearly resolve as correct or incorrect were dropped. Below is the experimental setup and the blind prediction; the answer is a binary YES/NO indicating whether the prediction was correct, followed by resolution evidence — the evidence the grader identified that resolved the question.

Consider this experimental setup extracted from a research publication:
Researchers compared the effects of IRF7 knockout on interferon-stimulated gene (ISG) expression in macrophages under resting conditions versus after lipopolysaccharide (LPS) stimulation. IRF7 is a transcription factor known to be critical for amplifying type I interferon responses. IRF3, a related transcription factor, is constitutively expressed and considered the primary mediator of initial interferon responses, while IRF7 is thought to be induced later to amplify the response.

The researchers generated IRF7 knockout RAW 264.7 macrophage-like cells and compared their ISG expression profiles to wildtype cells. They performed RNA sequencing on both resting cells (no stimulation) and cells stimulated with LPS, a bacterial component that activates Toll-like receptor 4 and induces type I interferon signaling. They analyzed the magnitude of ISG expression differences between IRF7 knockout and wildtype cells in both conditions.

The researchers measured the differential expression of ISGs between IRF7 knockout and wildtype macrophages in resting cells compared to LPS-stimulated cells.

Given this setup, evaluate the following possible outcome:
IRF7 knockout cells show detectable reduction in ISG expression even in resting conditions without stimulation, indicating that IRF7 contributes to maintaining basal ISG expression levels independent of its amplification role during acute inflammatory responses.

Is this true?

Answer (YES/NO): YES